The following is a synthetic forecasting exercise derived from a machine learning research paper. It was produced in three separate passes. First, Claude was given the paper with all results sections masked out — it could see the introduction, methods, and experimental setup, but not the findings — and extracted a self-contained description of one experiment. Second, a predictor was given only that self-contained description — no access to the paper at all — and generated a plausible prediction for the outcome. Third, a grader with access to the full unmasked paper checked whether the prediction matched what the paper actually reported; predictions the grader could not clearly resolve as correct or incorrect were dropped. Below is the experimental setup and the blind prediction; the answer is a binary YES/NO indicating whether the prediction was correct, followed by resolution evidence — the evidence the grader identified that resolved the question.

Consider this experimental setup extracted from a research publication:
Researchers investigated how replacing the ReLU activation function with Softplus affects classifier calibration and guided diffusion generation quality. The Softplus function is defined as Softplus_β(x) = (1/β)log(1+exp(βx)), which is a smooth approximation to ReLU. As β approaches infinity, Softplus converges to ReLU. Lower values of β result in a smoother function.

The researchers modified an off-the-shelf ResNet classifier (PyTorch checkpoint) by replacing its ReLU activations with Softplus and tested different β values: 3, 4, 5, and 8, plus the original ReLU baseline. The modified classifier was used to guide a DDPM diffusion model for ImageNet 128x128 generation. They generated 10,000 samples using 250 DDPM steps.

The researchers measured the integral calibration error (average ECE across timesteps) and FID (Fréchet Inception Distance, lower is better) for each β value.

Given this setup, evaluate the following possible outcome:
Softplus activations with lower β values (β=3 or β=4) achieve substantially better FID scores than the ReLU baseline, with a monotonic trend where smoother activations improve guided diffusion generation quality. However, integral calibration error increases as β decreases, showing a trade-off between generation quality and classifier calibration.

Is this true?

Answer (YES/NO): NO